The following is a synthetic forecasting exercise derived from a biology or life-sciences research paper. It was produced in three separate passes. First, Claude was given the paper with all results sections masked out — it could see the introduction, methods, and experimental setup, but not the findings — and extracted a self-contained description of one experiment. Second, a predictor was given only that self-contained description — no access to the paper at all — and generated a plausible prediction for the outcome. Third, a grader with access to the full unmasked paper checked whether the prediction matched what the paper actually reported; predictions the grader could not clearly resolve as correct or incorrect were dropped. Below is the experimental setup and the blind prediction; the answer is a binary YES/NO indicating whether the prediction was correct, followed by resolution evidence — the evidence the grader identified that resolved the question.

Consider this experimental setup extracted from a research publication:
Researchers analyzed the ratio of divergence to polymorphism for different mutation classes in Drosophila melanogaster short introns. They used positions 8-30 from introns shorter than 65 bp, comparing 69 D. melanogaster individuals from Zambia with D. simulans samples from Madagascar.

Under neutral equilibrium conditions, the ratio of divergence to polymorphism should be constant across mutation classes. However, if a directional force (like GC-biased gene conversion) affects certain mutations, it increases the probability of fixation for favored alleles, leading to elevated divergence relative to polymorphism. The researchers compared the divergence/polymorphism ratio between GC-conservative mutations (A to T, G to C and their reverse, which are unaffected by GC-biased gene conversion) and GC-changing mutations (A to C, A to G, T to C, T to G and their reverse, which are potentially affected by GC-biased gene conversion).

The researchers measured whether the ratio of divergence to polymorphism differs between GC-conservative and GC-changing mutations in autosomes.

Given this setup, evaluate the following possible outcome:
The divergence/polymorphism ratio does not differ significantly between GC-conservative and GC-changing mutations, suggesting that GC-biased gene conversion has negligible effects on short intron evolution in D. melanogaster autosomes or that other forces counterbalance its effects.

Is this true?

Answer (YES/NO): NO